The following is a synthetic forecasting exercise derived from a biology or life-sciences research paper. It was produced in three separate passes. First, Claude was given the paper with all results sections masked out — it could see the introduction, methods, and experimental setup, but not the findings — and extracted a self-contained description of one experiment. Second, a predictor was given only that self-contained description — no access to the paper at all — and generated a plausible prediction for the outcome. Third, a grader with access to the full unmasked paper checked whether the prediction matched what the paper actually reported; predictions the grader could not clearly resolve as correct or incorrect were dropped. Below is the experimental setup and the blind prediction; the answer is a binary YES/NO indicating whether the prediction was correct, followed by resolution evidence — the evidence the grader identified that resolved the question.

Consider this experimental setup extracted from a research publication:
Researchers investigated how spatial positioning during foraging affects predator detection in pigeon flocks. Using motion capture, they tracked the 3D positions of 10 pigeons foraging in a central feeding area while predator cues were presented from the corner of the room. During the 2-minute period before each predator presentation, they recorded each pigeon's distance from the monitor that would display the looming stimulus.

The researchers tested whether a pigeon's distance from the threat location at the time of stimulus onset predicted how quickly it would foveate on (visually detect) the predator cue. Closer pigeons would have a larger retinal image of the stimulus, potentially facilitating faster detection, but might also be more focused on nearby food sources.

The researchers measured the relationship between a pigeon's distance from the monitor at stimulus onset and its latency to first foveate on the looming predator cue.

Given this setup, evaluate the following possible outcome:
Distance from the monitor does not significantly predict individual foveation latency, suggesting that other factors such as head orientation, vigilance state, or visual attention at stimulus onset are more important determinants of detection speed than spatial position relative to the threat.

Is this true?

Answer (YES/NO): YES